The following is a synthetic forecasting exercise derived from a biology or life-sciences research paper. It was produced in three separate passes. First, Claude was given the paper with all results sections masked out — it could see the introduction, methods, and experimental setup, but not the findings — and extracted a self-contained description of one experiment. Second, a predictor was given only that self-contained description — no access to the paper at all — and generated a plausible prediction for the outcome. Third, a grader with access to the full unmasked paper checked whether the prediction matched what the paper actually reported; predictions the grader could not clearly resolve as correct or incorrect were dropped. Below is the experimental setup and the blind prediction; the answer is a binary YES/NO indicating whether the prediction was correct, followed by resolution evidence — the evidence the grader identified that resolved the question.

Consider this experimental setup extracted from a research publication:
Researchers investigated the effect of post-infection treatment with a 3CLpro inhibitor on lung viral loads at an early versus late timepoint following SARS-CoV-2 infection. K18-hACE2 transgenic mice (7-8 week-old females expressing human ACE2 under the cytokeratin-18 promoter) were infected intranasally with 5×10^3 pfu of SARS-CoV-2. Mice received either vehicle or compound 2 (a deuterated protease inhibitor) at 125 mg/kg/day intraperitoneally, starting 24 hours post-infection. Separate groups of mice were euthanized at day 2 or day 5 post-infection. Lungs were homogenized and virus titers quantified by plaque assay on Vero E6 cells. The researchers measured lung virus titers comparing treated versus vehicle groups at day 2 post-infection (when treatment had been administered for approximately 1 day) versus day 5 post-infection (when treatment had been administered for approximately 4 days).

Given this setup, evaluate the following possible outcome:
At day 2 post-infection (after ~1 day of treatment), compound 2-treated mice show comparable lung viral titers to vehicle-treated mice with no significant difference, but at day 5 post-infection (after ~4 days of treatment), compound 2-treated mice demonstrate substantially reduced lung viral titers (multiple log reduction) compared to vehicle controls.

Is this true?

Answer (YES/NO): NO